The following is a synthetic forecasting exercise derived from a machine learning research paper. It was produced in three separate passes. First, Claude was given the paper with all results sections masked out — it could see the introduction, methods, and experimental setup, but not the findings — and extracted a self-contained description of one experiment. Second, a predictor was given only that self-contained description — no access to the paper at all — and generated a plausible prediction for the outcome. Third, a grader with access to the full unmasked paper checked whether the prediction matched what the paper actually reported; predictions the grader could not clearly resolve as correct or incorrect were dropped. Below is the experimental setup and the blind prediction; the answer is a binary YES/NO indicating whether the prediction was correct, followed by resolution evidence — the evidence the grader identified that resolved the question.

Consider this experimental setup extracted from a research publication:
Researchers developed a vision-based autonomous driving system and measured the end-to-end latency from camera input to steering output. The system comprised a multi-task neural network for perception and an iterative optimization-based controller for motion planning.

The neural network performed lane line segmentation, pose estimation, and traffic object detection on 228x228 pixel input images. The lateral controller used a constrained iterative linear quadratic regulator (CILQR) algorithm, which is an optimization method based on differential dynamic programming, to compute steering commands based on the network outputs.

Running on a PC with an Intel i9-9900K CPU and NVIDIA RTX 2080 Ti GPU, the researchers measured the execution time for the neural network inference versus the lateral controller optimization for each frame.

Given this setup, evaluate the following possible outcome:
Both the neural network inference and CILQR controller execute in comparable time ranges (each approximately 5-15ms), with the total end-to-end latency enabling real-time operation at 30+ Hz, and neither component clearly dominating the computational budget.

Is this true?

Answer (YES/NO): NO